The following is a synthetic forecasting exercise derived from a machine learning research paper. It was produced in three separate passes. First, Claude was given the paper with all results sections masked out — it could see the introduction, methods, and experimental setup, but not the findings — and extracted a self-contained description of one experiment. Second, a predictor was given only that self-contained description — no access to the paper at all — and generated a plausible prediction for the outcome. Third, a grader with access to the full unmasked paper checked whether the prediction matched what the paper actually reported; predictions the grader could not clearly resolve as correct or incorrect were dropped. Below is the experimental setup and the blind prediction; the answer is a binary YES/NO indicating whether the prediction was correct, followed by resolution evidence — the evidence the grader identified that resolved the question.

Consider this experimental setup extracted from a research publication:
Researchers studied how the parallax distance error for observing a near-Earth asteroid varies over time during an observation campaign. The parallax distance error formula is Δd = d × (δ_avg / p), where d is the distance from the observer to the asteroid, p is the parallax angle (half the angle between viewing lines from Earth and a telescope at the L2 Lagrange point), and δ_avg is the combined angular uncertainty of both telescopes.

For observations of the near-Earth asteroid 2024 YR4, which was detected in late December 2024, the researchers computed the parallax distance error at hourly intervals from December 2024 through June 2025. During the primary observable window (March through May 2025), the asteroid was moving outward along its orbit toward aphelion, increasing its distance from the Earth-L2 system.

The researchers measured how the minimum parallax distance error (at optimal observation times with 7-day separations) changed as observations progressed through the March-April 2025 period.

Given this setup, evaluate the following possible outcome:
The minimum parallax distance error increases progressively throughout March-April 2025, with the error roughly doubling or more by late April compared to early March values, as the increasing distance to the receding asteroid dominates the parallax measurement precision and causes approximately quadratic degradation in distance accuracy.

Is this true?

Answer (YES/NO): NO